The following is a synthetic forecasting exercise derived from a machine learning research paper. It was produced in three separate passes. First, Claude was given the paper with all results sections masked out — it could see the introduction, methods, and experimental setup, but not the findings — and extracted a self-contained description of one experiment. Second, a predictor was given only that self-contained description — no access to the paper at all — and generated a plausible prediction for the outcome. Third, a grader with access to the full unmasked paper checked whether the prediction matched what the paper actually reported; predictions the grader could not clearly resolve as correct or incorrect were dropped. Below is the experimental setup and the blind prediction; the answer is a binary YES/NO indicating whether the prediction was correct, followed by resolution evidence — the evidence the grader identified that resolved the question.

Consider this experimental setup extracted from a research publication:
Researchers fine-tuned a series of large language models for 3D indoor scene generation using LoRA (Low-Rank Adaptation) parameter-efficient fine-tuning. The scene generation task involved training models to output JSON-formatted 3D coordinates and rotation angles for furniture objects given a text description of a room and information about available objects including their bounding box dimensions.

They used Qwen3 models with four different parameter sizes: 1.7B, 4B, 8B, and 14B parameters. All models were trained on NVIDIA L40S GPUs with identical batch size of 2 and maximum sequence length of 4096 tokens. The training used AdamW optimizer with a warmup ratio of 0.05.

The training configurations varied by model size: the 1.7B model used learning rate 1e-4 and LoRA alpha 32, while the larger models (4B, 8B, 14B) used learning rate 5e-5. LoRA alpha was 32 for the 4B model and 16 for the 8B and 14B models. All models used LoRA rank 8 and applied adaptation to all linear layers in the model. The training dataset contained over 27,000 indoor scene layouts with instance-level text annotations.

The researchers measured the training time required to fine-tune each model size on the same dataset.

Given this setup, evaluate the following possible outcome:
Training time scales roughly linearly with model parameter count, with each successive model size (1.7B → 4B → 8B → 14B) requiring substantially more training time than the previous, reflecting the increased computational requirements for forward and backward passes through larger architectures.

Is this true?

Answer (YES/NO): NO